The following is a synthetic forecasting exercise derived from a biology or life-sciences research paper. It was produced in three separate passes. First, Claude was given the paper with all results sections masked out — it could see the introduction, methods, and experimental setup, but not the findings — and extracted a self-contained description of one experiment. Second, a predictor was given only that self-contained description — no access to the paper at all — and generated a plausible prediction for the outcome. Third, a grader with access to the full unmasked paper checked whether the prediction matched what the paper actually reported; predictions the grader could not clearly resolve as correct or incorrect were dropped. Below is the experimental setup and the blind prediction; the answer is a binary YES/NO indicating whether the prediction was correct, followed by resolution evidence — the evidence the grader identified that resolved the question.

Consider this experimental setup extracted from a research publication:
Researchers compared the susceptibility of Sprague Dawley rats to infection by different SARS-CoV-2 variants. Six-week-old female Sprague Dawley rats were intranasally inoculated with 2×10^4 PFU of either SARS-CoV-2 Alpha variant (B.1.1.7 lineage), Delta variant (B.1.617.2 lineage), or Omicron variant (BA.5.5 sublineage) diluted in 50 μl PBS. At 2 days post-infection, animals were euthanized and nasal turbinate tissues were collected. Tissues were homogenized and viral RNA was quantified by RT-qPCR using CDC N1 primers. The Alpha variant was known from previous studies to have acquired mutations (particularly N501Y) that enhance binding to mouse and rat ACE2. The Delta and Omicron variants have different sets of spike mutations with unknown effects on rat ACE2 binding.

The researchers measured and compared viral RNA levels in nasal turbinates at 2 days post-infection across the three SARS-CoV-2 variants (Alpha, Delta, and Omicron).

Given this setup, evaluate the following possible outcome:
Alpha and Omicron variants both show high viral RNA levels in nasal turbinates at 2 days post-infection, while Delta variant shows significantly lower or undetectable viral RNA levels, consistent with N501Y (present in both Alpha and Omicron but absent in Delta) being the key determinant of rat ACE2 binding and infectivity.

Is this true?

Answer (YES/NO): NO